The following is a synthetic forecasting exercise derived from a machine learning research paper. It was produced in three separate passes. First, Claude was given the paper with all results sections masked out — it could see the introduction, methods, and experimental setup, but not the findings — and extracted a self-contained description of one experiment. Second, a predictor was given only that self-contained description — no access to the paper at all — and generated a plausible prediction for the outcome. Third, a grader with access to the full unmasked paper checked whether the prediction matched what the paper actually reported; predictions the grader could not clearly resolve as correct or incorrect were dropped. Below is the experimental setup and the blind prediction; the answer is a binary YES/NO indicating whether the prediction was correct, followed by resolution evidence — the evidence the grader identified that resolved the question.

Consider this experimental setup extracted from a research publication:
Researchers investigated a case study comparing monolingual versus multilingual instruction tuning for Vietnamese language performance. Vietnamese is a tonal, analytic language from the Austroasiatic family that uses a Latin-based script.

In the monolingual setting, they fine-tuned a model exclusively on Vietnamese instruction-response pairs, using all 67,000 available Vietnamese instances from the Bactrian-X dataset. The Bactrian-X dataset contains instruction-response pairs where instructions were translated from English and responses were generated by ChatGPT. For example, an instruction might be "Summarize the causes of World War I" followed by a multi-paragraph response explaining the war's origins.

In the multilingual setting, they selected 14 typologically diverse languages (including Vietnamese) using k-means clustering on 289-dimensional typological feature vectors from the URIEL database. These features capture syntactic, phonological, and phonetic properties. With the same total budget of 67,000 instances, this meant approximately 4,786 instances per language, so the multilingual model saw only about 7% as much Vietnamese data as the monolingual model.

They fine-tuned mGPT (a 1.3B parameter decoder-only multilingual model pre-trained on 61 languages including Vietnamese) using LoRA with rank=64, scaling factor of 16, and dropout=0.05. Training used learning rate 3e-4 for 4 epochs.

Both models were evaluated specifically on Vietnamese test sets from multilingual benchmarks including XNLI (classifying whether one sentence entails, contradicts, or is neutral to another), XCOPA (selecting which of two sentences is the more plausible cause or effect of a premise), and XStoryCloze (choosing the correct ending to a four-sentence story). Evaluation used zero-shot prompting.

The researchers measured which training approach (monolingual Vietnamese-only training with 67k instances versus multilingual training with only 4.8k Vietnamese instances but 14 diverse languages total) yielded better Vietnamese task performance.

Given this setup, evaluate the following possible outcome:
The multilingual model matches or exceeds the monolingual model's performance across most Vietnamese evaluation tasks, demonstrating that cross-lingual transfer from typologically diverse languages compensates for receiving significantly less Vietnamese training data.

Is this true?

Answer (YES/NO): YES